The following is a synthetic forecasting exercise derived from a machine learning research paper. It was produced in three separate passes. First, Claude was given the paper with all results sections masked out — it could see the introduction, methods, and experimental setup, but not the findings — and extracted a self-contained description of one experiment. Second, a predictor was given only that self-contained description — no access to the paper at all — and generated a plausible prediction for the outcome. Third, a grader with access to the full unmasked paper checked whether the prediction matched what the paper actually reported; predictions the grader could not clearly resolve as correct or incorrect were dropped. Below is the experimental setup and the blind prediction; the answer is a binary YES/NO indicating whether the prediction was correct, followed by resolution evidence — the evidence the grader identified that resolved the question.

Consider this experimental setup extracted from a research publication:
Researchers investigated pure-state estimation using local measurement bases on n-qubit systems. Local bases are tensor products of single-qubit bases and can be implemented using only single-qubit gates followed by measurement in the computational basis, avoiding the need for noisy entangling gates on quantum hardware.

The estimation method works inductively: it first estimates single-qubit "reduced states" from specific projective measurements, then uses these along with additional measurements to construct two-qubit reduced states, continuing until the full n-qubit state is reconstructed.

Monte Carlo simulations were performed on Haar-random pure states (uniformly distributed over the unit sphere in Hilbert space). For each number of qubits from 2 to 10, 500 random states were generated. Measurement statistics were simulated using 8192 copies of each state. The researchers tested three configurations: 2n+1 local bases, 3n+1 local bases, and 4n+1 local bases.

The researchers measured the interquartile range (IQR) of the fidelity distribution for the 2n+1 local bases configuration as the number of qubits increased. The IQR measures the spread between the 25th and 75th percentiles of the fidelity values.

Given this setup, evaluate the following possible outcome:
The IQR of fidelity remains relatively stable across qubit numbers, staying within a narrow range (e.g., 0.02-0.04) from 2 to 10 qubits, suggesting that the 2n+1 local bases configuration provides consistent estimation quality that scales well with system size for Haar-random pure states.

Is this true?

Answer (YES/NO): YES